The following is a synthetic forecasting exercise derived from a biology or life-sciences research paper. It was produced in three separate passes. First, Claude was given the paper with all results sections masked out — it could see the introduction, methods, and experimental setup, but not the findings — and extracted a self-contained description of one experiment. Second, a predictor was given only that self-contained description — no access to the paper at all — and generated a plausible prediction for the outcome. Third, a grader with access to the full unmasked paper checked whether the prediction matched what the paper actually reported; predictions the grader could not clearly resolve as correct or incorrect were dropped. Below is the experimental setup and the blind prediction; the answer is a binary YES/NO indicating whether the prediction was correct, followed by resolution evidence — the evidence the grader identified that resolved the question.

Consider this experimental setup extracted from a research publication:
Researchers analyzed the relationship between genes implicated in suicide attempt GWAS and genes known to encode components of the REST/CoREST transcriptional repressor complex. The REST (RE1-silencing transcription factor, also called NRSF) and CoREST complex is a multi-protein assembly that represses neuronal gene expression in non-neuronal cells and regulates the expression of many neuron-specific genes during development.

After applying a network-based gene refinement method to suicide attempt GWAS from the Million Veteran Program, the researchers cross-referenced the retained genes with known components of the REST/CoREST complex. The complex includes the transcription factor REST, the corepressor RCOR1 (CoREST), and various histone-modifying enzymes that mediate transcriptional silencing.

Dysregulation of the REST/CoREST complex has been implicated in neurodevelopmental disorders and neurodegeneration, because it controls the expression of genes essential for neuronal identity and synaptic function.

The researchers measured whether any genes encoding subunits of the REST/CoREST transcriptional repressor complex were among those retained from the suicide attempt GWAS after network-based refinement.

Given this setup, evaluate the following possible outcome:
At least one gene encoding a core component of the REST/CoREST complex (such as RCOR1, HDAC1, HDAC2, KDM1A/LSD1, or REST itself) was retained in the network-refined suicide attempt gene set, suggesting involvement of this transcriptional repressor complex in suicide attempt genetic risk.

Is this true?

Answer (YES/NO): YES